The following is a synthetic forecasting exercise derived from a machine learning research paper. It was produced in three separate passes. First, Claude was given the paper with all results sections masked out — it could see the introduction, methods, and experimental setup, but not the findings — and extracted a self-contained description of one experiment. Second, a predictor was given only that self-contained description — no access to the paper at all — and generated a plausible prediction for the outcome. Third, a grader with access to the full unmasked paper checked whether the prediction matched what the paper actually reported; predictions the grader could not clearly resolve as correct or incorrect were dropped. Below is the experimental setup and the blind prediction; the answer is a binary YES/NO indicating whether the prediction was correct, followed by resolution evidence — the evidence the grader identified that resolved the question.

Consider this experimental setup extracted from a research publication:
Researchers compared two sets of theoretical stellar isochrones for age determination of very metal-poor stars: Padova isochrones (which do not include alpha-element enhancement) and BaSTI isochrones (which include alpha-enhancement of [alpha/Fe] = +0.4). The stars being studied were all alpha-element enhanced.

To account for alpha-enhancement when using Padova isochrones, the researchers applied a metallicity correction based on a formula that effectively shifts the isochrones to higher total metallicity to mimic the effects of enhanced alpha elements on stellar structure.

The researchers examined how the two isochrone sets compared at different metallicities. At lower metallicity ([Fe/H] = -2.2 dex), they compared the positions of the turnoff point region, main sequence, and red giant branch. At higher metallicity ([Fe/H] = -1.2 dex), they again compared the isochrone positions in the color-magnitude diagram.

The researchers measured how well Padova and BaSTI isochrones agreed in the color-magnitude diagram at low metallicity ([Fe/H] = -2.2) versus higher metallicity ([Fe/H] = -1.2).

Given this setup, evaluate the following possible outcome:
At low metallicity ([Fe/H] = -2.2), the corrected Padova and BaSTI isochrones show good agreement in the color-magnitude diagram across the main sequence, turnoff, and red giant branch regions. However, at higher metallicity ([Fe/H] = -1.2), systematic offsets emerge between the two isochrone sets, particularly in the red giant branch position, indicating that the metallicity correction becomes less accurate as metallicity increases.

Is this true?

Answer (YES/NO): NO